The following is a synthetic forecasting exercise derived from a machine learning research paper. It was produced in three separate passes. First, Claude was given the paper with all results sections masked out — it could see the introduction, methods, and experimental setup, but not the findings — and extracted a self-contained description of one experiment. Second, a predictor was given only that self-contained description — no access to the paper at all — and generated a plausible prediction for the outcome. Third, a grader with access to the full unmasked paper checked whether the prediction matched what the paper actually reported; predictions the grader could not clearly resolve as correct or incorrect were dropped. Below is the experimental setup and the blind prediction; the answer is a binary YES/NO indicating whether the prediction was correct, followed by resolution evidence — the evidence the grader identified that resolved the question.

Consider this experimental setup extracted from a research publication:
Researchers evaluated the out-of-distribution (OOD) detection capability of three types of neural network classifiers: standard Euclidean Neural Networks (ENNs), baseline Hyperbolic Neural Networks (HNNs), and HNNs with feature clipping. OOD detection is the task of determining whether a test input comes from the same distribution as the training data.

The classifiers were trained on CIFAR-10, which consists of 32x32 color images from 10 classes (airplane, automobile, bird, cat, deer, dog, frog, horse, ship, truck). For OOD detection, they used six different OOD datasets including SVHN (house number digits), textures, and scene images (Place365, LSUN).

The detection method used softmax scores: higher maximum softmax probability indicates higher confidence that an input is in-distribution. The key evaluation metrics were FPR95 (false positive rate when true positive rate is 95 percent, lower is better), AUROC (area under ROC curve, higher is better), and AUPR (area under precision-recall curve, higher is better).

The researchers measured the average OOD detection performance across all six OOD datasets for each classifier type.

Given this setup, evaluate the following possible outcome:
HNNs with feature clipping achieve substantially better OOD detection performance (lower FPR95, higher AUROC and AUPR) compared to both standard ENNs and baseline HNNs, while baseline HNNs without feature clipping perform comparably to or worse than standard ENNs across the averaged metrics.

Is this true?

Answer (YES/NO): YES